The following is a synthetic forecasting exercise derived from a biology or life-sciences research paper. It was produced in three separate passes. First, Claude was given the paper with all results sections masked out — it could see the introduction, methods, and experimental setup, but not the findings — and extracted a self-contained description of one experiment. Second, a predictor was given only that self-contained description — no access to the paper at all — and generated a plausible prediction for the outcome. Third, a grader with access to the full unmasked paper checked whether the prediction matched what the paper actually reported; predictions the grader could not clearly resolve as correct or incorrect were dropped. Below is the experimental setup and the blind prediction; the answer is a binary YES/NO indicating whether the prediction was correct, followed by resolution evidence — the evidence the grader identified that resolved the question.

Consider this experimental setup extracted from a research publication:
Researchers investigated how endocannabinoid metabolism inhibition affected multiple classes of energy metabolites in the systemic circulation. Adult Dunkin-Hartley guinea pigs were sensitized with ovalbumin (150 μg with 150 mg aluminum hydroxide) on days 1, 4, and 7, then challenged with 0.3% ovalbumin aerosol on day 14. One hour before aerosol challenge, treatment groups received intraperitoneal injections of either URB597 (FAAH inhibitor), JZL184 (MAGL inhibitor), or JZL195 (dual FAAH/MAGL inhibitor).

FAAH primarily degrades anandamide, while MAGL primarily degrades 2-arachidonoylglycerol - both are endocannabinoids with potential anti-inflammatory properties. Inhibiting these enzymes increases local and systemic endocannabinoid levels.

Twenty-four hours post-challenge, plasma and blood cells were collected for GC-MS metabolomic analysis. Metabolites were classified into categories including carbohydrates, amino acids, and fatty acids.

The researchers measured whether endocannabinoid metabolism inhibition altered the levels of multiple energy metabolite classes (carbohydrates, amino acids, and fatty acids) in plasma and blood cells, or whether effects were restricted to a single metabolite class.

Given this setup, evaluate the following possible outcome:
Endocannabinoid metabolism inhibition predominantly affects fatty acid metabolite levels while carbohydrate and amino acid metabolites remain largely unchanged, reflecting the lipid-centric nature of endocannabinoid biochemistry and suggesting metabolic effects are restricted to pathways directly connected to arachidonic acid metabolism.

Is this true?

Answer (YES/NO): NO